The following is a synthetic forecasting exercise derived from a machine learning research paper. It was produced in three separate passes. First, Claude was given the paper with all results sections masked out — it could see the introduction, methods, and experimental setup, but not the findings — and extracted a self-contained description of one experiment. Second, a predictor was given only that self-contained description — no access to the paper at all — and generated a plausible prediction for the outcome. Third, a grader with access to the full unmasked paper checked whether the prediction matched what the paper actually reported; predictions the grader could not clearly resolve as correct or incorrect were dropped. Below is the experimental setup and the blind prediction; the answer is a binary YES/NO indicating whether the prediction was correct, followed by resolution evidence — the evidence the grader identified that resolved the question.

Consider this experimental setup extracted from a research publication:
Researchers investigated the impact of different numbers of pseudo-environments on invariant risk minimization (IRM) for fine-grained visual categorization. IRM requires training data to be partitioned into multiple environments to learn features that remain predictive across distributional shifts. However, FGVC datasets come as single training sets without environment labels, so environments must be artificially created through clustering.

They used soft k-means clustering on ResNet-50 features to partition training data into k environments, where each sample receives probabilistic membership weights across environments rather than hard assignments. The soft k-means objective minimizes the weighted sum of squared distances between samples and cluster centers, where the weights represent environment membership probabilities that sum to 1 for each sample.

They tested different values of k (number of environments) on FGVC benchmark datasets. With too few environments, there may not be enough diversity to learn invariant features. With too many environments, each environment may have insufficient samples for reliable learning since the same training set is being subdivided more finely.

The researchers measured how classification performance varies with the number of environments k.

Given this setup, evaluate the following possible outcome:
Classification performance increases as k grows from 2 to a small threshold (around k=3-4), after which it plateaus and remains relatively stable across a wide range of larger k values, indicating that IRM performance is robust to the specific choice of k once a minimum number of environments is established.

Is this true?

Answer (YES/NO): NO